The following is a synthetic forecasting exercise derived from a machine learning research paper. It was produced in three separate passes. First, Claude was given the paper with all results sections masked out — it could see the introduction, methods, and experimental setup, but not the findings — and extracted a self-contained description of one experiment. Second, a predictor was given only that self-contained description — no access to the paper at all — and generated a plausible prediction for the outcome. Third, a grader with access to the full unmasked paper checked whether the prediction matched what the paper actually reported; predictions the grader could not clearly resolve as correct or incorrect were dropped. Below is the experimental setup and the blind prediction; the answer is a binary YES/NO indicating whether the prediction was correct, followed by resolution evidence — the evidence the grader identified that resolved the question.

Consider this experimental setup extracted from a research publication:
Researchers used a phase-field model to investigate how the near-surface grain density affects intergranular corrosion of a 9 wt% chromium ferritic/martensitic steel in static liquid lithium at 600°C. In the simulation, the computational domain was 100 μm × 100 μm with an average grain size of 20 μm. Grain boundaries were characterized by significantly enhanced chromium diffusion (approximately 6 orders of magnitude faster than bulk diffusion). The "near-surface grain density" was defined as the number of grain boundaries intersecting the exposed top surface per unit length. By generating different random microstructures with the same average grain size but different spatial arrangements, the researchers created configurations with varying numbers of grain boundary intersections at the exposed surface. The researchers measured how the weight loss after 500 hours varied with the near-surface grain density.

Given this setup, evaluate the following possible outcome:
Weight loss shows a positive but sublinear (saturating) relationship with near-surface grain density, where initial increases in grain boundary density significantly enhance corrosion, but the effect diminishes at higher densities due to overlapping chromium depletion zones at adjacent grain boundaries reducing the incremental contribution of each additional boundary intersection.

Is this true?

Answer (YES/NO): NO